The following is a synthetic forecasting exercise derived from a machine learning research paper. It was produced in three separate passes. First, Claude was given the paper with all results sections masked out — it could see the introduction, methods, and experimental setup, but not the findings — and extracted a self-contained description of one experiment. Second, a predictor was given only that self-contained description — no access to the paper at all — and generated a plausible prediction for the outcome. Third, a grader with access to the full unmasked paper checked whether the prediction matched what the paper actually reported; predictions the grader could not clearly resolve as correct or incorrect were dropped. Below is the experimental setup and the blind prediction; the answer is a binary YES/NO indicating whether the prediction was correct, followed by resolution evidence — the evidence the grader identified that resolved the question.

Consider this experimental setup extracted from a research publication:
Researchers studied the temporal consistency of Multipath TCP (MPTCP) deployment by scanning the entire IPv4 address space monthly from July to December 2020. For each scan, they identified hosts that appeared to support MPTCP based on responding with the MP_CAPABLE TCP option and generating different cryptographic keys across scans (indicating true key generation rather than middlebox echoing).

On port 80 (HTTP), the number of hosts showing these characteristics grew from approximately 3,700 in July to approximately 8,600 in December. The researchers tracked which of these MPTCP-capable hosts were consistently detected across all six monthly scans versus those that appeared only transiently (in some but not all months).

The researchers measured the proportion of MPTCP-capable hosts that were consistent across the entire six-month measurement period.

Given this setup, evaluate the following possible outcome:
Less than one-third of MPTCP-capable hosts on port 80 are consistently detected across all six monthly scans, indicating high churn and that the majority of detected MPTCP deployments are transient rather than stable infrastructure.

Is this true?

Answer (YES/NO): NO